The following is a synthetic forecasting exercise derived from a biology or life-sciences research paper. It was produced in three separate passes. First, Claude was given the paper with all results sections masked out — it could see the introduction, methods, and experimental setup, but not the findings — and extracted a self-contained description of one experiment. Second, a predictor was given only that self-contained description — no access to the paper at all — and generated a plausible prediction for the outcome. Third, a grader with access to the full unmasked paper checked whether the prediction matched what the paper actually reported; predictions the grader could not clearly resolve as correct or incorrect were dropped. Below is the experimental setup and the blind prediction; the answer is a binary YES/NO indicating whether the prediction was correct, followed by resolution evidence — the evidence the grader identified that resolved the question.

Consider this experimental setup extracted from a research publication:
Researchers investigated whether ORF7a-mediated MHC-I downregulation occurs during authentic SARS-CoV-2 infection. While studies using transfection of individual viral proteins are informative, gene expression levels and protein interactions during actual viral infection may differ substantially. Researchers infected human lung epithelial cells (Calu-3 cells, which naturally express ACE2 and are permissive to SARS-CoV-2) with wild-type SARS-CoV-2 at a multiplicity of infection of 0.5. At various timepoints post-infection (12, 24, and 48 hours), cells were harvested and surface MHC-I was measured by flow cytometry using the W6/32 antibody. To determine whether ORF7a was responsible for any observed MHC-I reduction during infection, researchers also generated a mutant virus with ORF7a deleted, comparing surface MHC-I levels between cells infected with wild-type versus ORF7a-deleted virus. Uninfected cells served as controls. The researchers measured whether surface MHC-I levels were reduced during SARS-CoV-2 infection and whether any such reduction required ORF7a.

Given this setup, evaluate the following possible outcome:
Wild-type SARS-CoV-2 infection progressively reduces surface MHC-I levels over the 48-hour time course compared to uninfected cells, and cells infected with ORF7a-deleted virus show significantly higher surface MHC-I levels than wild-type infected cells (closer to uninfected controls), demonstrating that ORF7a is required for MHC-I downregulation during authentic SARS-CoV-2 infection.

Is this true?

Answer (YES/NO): NO